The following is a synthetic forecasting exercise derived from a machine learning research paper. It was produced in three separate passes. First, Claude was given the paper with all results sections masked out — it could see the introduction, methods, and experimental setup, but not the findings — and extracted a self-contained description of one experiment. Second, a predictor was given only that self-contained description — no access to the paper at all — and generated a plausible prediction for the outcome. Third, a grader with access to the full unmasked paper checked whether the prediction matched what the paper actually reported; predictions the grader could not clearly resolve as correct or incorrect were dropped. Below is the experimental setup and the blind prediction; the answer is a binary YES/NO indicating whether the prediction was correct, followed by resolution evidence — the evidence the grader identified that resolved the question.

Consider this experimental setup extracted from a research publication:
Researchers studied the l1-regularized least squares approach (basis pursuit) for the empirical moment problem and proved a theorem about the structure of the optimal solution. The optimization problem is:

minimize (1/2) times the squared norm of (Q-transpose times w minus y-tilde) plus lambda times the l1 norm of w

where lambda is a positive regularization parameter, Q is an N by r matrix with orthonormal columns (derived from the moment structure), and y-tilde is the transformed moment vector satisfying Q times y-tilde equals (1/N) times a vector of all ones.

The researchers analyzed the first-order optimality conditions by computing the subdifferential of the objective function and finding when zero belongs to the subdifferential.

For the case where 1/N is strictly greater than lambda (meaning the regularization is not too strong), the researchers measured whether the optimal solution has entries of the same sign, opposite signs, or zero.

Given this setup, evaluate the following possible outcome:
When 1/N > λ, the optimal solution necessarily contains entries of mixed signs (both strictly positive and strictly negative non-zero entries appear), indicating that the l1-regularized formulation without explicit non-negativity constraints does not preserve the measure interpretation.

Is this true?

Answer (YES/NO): NO